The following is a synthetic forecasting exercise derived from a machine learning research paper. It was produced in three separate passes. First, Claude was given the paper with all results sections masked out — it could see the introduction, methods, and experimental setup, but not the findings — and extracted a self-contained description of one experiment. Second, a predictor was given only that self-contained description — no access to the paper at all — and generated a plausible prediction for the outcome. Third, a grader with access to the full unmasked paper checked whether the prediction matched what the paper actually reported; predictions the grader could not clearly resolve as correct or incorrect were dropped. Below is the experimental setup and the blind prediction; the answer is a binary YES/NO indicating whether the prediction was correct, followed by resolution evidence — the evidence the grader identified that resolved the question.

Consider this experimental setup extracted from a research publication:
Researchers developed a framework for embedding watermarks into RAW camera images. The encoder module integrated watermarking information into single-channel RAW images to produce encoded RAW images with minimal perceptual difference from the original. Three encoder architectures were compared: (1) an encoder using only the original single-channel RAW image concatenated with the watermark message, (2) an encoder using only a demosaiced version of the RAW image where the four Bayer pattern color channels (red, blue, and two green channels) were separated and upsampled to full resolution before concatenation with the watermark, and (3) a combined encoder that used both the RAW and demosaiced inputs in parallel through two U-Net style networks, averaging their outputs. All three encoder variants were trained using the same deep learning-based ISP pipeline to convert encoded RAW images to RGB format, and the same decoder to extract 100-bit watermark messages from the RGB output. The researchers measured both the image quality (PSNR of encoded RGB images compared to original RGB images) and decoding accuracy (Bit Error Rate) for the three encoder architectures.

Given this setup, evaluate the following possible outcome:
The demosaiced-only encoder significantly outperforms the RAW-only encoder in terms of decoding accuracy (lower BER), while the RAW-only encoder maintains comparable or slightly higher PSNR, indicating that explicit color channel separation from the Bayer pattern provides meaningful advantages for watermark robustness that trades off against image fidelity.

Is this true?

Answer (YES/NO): NO